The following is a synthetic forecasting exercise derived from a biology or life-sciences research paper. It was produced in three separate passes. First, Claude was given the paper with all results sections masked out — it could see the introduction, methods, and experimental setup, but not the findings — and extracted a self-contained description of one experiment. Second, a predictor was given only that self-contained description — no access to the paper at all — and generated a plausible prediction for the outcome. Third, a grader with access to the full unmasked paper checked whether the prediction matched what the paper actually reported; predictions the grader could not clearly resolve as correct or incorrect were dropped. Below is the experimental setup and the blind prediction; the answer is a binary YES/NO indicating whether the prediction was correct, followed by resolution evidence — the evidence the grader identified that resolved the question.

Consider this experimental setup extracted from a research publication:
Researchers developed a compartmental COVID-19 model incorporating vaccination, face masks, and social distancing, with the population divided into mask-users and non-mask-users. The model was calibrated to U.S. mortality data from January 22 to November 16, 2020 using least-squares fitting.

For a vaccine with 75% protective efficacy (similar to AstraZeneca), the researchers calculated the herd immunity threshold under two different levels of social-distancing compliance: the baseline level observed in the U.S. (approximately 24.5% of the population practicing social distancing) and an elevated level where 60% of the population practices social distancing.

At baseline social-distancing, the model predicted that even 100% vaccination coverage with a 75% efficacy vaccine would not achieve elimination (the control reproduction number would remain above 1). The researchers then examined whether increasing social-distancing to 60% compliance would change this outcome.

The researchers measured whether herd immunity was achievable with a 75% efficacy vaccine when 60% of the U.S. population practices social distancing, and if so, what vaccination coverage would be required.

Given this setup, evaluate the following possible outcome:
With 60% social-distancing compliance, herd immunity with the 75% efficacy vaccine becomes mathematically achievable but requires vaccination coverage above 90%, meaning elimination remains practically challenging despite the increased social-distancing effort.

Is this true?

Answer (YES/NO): NO